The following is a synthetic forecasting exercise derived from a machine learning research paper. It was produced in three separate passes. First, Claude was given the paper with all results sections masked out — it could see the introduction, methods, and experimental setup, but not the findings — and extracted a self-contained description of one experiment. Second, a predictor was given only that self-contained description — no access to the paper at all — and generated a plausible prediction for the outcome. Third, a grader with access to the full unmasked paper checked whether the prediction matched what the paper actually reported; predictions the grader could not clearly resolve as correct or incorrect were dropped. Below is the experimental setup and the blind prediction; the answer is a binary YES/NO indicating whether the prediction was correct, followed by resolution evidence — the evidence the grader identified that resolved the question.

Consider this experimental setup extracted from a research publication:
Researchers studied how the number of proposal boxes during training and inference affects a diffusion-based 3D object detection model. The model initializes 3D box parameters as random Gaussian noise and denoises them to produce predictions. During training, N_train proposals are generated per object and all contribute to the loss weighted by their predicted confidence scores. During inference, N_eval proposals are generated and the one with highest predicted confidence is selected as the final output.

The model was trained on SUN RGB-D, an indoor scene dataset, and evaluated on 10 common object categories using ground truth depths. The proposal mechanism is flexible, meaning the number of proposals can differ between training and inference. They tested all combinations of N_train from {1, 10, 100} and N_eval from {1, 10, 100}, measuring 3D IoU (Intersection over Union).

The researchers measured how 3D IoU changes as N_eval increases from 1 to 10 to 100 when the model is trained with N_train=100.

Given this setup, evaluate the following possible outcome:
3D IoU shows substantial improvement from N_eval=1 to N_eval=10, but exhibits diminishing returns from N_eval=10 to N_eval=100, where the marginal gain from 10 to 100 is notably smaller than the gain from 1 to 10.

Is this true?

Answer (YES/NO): NO